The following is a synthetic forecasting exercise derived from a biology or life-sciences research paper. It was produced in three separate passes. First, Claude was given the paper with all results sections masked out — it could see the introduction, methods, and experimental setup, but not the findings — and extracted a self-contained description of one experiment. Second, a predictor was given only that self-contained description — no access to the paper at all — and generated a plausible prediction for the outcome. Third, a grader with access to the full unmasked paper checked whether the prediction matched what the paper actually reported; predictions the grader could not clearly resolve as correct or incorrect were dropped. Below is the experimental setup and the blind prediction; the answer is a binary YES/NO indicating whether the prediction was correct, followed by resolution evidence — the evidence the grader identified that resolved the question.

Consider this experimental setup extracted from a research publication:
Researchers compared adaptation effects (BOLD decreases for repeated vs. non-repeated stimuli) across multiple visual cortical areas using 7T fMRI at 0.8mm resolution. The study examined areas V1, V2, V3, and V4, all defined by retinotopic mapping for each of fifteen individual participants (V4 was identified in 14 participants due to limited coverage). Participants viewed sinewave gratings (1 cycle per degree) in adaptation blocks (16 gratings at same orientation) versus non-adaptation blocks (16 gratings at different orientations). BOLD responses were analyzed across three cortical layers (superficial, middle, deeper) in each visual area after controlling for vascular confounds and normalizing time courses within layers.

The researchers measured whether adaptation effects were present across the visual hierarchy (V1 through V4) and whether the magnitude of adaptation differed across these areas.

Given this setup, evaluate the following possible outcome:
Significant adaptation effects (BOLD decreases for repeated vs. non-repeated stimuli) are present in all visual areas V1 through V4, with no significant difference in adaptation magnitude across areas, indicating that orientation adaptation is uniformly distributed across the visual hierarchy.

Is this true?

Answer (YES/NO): NO